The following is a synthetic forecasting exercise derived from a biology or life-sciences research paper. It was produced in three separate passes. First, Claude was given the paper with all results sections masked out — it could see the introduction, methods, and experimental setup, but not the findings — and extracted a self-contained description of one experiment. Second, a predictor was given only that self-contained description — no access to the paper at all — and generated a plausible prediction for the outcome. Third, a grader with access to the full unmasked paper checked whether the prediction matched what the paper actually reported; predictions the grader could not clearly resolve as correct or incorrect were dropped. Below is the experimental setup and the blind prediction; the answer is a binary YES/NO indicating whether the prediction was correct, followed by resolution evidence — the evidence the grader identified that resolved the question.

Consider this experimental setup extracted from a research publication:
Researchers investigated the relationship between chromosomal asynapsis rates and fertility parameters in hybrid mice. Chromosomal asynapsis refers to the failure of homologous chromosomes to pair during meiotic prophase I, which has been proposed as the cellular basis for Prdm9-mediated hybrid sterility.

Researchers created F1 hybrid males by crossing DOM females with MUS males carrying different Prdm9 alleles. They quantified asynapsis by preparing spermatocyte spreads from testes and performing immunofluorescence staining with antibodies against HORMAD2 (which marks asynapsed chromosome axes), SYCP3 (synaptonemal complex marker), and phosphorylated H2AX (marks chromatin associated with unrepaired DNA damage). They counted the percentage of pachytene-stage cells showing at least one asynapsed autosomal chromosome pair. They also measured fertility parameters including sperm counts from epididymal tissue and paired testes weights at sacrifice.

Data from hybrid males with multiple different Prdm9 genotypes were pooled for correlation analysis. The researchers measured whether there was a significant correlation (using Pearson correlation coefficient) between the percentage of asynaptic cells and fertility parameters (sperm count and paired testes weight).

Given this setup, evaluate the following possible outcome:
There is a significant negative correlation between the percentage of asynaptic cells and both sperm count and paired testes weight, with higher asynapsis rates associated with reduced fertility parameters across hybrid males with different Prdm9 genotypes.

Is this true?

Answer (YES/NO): YES